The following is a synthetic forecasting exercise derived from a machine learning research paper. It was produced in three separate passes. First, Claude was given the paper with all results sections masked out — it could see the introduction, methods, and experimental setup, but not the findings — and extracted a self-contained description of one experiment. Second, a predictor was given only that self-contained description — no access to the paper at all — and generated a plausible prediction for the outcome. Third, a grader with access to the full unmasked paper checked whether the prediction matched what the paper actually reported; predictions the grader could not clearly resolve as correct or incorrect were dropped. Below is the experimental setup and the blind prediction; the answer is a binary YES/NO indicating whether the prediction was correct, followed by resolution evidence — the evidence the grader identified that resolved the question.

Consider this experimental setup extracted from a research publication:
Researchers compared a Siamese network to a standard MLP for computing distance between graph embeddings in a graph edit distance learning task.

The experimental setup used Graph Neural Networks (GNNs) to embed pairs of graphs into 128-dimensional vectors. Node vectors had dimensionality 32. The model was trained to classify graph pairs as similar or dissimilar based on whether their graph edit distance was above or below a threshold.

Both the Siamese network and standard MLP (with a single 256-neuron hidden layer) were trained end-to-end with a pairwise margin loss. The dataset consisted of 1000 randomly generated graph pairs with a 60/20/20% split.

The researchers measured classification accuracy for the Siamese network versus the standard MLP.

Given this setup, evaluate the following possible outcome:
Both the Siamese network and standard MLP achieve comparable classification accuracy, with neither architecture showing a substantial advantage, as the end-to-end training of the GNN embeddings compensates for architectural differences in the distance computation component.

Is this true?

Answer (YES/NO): YES